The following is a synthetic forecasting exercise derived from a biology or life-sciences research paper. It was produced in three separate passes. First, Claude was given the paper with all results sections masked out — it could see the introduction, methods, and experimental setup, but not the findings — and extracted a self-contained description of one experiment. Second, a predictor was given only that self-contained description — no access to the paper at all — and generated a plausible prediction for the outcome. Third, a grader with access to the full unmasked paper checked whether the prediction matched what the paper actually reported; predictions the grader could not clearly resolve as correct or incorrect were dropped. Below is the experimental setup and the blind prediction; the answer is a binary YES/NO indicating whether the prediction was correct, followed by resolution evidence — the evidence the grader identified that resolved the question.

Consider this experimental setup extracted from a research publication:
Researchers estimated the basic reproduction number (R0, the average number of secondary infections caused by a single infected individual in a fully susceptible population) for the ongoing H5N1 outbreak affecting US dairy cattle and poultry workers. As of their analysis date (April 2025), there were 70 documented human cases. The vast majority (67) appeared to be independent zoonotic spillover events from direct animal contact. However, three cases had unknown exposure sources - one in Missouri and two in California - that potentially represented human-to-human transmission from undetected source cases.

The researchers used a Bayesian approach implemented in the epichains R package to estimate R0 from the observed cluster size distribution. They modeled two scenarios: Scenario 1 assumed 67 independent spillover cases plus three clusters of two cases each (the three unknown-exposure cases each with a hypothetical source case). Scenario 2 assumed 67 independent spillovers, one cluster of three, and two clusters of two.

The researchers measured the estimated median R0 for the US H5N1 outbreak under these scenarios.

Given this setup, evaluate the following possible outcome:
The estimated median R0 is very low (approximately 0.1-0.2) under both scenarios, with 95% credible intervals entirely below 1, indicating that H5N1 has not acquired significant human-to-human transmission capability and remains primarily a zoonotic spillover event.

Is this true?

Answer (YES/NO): NO